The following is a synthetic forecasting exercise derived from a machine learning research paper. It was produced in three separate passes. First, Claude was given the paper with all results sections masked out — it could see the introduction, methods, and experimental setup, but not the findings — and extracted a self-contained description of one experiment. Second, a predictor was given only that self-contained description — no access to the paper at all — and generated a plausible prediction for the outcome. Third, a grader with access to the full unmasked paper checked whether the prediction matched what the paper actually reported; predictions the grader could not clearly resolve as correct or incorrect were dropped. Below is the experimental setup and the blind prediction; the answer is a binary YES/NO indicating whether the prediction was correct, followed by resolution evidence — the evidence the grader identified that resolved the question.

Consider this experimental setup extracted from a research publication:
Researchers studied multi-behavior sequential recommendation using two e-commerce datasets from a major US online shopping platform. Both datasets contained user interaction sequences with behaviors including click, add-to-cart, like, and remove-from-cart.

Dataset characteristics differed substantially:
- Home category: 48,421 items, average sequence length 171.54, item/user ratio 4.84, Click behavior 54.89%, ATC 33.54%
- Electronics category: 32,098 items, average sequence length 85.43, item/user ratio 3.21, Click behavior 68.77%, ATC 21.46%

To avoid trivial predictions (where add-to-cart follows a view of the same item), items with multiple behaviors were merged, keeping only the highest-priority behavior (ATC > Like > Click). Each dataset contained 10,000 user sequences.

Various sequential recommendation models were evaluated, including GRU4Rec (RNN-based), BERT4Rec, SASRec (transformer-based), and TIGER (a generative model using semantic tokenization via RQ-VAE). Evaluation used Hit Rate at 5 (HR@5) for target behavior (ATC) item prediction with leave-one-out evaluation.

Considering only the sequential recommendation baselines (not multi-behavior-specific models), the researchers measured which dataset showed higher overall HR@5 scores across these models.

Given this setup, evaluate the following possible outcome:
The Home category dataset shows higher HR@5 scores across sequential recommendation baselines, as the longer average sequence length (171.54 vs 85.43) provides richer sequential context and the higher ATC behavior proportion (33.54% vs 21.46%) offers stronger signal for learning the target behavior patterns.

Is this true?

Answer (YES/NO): NO